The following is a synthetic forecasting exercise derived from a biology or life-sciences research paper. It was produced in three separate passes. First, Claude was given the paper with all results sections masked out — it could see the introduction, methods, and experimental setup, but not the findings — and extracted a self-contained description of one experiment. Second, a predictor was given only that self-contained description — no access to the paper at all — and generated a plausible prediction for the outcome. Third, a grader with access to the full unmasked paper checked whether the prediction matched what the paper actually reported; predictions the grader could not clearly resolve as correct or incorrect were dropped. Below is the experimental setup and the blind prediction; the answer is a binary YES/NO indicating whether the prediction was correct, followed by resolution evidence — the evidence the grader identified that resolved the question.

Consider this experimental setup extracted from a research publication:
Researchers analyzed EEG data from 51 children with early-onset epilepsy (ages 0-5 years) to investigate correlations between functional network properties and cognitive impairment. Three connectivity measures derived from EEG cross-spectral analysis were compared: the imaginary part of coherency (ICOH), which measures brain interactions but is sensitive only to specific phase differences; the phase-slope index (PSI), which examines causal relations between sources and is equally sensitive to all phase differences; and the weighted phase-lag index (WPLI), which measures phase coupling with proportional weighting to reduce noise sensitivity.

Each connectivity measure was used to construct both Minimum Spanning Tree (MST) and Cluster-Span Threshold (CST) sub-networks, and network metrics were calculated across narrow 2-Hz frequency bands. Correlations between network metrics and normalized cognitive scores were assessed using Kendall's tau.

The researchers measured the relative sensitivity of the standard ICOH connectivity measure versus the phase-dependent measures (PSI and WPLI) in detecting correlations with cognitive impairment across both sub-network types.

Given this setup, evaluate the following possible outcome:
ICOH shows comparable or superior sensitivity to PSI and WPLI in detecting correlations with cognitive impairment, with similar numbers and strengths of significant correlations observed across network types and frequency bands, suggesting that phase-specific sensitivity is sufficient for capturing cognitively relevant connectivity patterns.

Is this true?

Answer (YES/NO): NO